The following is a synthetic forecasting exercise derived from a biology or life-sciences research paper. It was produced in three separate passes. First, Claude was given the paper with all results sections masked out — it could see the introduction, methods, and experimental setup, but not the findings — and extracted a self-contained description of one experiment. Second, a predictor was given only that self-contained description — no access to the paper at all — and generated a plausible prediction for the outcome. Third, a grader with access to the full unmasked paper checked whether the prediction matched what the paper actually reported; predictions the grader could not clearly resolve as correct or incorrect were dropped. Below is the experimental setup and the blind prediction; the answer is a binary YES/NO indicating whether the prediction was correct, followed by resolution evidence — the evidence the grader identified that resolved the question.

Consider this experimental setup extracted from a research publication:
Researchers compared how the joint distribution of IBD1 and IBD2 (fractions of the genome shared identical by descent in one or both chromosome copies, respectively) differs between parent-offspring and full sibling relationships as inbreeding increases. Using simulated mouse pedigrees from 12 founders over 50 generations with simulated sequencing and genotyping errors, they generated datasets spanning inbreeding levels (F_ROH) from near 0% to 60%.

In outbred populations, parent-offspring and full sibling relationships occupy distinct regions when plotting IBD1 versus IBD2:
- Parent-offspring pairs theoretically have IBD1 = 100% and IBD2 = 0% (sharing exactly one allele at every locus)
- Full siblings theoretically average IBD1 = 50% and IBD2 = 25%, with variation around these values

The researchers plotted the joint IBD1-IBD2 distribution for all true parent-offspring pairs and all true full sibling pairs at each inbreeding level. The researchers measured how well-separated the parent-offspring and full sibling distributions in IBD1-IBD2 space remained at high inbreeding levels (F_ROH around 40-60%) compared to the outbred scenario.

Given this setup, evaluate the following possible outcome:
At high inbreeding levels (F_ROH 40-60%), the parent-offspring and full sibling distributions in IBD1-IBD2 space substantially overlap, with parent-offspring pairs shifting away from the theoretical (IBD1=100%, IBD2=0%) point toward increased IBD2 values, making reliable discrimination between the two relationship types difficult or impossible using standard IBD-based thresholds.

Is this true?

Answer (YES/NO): YES